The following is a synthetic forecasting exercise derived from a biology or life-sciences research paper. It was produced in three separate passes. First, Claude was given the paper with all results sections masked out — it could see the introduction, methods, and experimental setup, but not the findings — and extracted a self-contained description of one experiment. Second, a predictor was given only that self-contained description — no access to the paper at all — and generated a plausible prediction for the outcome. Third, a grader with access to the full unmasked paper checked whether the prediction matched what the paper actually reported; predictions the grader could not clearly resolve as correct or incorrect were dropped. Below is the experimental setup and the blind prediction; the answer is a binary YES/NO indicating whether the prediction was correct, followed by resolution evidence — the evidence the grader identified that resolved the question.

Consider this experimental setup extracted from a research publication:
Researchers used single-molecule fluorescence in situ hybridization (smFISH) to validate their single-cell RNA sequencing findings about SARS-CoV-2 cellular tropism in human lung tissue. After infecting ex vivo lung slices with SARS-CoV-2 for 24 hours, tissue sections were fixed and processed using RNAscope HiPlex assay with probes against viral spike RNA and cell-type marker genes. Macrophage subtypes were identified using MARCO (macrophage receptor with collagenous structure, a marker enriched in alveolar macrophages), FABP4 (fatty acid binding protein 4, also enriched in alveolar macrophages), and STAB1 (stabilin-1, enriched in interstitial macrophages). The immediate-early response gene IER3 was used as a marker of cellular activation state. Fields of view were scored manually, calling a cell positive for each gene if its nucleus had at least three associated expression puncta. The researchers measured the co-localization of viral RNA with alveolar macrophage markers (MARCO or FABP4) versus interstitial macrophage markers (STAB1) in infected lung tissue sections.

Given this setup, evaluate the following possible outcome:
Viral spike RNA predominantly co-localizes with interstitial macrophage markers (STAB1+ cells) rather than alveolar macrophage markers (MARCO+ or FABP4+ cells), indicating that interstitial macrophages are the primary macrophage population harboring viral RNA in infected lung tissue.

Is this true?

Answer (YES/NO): NO